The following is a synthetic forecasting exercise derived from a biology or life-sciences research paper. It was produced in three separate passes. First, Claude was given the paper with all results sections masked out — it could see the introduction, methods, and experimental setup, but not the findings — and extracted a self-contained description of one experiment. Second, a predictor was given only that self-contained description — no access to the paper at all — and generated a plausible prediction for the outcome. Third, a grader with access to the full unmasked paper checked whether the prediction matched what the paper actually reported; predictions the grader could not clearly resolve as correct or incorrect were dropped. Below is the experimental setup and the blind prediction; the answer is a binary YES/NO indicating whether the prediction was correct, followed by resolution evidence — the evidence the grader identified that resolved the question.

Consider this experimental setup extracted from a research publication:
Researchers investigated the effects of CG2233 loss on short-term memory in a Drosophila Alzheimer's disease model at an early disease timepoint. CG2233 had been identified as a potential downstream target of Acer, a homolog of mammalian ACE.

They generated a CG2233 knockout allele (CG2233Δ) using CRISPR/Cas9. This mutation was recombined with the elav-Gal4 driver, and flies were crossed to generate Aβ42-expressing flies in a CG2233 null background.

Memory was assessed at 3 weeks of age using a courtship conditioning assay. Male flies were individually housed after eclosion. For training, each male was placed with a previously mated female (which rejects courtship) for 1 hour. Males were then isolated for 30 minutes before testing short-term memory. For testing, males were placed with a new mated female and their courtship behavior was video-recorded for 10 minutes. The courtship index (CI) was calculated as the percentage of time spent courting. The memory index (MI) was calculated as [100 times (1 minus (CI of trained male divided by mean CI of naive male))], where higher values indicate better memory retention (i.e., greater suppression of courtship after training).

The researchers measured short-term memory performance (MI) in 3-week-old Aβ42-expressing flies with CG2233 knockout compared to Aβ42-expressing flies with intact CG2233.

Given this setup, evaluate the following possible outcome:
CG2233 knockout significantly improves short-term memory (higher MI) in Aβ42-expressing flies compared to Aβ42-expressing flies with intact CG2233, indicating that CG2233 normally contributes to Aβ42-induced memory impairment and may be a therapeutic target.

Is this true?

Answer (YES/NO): YES